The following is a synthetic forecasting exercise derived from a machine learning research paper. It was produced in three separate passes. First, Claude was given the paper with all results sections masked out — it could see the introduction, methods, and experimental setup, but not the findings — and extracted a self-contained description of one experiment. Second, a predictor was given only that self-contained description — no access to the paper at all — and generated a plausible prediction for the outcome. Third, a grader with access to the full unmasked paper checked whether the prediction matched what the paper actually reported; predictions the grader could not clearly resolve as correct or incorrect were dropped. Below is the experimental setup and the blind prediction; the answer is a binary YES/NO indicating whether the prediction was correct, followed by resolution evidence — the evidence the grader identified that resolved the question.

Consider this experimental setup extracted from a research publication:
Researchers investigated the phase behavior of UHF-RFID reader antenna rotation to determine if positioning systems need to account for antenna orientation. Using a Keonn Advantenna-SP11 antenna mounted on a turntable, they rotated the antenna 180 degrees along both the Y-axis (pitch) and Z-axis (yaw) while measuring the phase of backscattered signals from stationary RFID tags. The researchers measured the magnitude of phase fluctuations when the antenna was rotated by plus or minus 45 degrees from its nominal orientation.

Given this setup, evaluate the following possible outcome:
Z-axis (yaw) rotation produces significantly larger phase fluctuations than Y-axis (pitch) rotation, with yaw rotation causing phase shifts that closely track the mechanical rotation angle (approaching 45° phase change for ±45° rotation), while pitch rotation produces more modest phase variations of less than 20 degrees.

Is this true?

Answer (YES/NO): NO